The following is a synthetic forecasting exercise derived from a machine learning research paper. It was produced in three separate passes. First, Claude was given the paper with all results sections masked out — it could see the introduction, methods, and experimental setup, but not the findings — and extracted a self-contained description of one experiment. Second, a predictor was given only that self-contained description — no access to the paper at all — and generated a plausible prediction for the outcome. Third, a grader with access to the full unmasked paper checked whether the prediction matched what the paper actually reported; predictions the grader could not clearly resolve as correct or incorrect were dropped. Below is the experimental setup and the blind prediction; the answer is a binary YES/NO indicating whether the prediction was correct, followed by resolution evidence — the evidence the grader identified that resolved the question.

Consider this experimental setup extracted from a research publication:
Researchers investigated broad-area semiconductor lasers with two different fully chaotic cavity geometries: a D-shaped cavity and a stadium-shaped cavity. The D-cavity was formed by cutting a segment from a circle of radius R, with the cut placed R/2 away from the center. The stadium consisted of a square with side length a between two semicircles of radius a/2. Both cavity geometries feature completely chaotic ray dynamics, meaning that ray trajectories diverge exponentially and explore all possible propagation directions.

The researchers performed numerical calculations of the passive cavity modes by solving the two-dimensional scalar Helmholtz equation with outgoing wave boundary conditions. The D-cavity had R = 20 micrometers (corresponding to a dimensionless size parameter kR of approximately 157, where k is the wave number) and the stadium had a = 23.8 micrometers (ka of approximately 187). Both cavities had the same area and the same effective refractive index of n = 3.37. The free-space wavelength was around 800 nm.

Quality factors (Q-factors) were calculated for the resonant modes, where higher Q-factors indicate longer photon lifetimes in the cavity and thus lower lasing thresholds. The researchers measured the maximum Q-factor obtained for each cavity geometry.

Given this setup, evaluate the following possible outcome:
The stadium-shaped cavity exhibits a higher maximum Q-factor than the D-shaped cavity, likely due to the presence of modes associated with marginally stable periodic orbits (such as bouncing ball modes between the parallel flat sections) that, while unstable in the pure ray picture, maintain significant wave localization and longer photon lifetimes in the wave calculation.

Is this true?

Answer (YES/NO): NO